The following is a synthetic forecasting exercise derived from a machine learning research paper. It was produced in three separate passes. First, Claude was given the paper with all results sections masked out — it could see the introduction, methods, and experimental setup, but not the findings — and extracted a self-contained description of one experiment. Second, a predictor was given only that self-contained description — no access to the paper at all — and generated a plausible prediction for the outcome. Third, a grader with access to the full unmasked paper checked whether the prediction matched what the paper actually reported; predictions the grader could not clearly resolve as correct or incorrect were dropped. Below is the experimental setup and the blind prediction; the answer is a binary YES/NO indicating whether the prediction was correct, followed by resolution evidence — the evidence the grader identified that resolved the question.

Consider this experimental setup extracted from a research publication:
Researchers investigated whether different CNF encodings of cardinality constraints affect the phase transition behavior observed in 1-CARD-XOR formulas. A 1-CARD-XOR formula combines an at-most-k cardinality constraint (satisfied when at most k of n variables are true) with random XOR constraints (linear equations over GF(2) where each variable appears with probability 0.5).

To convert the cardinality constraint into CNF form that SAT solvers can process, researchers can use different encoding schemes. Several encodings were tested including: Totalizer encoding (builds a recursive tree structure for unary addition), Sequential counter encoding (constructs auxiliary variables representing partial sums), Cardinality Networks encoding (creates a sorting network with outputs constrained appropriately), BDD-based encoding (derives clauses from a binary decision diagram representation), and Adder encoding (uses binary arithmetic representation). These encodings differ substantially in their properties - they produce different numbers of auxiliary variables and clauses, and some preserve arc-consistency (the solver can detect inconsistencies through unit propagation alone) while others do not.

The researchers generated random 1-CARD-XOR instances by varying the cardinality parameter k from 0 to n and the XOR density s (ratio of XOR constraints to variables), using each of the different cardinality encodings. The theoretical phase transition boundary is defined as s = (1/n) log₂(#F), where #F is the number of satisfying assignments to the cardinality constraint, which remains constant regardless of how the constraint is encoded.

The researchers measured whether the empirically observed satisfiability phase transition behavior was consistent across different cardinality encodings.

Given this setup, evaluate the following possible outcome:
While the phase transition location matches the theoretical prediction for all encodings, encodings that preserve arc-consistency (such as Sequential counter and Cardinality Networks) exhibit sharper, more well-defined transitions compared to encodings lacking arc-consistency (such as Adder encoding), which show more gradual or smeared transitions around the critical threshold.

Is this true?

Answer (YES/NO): NO